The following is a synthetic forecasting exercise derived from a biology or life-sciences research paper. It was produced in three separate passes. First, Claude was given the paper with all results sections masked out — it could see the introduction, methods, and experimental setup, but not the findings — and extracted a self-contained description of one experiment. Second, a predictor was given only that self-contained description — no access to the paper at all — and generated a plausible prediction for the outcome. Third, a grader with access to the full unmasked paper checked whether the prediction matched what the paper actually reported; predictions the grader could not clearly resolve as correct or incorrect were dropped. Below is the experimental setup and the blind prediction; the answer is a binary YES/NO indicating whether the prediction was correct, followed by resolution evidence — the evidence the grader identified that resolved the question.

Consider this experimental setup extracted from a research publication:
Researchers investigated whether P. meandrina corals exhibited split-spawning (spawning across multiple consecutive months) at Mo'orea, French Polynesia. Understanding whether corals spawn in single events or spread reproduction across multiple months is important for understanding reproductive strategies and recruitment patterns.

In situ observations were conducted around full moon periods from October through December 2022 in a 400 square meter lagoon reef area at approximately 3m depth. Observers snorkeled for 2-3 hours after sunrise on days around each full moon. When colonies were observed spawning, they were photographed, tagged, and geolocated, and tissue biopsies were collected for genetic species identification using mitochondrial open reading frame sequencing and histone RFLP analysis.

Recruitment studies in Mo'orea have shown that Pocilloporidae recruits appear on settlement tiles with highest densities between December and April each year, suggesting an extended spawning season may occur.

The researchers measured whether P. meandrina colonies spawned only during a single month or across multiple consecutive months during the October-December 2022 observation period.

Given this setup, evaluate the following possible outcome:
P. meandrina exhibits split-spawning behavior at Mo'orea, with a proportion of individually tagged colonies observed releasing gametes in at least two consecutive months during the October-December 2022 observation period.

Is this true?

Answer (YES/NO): NO